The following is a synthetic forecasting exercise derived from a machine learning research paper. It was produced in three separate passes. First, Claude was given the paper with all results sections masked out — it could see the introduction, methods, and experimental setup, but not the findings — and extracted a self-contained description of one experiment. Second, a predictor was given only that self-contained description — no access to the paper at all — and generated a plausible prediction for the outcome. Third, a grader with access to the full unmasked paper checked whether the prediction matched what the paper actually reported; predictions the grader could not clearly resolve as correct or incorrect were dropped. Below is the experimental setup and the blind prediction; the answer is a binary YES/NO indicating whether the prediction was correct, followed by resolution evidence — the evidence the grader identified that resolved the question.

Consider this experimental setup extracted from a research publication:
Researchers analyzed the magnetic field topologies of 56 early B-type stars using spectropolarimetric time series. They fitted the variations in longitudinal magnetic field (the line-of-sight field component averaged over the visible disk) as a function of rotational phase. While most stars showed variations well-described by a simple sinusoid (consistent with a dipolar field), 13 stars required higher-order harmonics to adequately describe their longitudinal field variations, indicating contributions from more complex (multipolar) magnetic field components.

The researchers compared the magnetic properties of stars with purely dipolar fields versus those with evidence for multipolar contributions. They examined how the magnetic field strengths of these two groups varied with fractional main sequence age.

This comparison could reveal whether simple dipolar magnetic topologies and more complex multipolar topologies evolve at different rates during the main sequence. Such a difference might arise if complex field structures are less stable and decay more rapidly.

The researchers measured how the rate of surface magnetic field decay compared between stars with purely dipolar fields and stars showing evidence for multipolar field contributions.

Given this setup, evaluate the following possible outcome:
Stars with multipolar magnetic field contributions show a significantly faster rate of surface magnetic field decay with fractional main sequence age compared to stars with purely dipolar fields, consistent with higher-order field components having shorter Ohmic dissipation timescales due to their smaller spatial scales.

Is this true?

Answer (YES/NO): NO